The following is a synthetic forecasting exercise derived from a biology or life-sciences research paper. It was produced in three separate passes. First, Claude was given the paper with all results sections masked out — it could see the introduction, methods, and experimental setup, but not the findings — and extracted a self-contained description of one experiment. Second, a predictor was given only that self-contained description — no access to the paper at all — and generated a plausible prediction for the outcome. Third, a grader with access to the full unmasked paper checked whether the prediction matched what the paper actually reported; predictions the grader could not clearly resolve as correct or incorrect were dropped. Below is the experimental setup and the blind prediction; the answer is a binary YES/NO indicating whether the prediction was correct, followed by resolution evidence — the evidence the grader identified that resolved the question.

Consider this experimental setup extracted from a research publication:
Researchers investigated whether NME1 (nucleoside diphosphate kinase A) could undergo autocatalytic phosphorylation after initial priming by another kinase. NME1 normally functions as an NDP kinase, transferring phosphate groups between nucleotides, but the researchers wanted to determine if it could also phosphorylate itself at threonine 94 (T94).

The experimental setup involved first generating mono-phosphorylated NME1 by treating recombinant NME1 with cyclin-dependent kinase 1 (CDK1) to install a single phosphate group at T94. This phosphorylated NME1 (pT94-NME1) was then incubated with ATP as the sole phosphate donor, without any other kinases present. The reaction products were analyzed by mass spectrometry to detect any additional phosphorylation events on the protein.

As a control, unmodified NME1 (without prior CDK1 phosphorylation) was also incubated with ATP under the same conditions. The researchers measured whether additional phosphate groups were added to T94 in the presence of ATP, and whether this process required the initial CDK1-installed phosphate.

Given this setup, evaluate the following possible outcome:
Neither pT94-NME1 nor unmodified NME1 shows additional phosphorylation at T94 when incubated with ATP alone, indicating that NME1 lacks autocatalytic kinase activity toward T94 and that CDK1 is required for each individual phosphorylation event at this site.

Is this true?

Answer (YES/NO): NO